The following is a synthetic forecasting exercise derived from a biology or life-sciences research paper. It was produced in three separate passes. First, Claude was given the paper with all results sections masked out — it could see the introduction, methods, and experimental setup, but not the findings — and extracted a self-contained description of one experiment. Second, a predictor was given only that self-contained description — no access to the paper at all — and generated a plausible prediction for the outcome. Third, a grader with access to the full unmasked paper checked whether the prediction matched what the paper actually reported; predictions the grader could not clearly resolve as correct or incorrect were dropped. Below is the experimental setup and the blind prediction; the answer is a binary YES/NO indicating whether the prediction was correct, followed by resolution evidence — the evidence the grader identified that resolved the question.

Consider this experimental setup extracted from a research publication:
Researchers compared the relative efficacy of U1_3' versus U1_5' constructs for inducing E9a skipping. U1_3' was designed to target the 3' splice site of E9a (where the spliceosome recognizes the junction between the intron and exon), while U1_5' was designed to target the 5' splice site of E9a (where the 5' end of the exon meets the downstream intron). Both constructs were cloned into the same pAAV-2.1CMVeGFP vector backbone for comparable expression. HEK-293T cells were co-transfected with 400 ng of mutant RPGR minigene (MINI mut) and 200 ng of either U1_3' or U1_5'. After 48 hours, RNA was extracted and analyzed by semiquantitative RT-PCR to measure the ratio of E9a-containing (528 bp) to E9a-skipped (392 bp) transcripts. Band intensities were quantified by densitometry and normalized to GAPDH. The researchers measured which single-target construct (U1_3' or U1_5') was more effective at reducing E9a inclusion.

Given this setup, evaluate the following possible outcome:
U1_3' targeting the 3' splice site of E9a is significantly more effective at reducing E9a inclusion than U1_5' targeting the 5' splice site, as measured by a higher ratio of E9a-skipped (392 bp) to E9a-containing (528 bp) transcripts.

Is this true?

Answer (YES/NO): YES